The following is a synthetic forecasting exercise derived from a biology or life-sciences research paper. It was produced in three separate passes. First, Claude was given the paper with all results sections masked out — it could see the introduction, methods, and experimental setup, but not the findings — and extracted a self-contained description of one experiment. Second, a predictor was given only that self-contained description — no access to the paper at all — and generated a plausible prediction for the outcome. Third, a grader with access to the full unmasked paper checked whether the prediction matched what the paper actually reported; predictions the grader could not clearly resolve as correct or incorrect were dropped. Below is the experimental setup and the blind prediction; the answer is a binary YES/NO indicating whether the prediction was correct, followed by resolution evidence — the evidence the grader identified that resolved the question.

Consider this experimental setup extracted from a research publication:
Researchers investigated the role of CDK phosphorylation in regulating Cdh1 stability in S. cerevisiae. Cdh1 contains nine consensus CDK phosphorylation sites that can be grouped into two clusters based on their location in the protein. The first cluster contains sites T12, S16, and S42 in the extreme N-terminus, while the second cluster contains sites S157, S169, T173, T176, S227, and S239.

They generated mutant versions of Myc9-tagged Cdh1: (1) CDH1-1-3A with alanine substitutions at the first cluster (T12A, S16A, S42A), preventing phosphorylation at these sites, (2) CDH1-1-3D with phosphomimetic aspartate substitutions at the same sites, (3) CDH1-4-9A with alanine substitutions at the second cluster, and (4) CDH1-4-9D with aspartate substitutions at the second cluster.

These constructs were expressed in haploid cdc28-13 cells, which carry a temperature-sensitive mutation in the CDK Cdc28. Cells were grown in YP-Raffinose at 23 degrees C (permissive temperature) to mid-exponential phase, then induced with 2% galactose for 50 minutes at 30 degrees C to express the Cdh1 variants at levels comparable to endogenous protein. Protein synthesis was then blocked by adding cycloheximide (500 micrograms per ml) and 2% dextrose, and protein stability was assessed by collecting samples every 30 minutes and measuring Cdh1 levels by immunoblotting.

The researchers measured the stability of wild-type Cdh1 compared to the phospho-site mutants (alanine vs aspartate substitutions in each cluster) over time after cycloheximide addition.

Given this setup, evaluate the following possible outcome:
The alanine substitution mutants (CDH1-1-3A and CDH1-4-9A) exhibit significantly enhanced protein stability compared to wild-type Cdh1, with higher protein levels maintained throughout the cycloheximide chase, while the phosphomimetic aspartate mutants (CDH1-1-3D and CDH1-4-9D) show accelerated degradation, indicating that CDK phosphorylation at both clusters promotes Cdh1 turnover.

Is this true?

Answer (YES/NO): NO